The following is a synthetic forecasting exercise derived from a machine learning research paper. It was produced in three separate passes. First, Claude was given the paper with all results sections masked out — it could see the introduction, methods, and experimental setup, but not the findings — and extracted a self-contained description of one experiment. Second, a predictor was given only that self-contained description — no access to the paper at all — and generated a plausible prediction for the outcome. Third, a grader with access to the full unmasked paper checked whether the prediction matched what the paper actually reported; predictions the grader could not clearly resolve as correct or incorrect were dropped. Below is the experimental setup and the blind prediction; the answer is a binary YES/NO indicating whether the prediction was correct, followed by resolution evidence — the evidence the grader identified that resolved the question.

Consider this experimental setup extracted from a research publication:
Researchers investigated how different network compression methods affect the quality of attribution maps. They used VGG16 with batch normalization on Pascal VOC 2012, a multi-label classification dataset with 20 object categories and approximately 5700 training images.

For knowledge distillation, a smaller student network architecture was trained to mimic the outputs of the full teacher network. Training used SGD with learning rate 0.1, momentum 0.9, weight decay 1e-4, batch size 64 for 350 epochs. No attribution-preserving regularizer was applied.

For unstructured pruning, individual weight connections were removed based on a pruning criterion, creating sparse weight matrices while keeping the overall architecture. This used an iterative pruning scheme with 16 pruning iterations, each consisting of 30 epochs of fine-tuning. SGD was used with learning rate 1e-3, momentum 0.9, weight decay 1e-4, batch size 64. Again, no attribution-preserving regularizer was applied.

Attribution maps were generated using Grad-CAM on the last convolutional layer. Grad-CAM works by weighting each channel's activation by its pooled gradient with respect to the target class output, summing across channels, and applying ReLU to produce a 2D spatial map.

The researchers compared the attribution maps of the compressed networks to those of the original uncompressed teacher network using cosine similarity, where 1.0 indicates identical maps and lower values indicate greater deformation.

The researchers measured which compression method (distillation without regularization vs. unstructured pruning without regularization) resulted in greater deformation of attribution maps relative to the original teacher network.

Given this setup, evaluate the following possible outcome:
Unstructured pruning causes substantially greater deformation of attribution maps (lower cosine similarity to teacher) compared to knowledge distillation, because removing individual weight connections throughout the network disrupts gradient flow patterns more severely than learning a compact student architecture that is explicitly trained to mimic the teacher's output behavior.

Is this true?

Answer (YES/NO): NO